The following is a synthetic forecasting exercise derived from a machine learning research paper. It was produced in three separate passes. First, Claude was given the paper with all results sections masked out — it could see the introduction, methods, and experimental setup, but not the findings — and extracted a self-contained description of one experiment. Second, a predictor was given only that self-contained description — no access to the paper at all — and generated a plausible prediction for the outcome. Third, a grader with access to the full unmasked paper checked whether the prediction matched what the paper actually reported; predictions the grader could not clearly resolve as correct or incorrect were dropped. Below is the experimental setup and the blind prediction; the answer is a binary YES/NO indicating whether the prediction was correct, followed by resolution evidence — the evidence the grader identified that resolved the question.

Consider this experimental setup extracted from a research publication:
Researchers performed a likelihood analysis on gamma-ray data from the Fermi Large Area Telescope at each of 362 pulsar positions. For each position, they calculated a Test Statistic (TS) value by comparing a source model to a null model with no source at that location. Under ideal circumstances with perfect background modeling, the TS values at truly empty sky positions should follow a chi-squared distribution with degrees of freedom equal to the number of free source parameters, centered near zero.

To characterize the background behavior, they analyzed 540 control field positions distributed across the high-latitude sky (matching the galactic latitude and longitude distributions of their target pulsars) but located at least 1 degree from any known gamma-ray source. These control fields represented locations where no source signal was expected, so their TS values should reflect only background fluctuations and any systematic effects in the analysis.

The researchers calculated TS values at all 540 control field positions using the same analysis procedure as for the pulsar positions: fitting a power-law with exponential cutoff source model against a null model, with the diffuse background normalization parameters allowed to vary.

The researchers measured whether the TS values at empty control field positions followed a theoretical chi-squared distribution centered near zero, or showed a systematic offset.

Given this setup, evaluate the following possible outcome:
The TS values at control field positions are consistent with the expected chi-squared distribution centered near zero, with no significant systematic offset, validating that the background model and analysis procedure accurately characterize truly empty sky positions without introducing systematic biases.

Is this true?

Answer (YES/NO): NO